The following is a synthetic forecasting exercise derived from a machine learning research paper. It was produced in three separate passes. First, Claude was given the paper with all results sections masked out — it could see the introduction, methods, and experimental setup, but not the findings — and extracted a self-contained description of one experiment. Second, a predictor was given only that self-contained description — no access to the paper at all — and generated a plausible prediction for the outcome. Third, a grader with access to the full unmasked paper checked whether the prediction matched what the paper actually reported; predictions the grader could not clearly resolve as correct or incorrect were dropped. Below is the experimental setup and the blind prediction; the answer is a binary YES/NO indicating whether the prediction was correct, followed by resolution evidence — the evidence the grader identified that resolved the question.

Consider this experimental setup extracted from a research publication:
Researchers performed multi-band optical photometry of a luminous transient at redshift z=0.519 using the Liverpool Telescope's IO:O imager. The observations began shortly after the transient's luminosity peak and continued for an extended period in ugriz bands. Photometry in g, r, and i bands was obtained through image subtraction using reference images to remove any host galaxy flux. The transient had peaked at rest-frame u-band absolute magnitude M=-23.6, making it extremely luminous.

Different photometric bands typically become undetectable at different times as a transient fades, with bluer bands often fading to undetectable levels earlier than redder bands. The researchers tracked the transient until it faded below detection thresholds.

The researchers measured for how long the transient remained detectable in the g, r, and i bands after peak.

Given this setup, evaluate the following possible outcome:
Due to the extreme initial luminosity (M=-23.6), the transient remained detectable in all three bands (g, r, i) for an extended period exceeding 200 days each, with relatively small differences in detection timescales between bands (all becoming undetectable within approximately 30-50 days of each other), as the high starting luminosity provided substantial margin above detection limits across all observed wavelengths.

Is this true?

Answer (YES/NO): YES